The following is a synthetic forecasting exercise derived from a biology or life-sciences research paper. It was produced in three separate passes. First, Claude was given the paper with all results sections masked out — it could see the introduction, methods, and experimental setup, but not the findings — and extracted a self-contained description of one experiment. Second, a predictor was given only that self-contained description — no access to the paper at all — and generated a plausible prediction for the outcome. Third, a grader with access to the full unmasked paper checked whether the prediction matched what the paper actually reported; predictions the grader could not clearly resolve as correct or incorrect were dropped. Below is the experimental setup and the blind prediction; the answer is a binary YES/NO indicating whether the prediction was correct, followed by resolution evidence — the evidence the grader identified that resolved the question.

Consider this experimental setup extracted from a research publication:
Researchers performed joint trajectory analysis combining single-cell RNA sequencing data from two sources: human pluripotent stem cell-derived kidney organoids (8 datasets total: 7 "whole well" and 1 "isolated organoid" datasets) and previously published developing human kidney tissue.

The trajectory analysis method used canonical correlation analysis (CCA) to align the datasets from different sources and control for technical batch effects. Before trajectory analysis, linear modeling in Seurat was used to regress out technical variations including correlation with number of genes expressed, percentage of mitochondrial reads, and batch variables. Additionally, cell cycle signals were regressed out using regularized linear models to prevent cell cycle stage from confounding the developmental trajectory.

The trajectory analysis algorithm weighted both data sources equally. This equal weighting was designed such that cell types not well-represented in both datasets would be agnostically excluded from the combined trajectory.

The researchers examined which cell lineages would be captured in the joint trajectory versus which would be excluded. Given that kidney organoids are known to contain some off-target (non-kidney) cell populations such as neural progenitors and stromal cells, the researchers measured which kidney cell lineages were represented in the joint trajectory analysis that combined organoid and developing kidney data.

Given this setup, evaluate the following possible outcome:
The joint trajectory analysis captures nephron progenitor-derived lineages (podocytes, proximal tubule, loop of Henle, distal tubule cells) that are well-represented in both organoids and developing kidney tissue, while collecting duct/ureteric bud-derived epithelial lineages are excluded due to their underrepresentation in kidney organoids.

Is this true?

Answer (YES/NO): YES